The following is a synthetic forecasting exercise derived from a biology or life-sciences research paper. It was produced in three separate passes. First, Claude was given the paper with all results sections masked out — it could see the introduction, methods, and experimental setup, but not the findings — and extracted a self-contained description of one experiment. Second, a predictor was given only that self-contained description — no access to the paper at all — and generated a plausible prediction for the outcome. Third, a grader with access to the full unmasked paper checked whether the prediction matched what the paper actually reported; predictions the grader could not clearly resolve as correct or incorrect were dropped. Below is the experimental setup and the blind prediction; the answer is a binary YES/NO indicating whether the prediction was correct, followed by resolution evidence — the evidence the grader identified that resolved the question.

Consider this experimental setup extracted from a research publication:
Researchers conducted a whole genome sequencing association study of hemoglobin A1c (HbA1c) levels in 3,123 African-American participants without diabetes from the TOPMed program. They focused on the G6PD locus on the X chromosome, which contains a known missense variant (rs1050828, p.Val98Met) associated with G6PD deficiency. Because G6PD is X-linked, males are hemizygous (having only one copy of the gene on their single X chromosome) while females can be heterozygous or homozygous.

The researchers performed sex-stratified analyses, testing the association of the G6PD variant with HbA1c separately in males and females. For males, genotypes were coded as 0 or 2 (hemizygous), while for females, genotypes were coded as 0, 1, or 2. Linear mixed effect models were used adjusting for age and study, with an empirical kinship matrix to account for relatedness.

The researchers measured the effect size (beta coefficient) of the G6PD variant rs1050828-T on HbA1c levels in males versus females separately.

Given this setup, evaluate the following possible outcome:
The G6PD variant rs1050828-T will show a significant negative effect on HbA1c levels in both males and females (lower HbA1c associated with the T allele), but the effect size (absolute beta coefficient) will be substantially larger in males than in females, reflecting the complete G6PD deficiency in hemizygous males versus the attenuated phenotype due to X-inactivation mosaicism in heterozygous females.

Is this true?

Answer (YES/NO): YES